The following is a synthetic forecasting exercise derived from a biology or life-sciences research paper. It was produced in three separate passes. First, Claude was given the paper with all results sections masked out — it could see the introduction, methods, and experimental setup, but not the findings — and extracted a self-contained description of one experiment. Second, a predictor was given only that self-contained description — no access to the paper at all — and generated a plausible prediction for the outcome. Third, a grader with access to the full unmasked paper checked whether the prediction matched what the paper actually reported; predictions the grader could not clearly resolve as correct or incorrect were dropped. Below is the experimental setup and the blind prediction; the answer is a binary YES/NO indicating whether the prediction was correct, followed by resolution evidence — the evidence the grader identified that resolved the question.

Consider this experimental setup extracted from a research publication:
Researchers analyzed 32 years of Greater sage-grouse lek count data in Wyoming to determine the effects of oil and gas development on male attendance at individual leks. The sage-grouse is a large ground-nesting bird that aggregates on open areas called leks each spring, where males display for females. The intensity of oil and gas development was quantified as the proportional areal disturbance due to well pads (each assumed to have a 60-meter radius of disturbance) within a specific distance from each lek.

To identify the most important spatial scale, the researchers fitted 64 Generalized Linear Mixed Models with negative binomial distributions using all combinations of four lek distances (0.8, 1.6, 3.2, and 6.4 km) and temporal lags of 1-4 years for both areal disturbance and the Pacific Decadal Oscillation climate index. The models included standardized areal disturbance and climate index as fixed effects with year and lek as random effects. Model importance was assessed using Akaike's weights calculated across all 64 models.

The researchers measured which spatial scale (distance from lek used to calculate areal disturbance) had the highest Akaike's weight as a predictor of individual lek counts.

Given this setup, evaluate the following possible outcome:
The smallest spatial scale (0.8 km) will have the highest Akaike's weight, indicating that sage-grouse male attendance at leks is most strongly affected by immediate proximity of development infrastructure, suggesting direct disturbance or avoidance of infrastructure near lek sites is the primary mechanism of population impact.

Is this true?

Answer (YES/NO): NO